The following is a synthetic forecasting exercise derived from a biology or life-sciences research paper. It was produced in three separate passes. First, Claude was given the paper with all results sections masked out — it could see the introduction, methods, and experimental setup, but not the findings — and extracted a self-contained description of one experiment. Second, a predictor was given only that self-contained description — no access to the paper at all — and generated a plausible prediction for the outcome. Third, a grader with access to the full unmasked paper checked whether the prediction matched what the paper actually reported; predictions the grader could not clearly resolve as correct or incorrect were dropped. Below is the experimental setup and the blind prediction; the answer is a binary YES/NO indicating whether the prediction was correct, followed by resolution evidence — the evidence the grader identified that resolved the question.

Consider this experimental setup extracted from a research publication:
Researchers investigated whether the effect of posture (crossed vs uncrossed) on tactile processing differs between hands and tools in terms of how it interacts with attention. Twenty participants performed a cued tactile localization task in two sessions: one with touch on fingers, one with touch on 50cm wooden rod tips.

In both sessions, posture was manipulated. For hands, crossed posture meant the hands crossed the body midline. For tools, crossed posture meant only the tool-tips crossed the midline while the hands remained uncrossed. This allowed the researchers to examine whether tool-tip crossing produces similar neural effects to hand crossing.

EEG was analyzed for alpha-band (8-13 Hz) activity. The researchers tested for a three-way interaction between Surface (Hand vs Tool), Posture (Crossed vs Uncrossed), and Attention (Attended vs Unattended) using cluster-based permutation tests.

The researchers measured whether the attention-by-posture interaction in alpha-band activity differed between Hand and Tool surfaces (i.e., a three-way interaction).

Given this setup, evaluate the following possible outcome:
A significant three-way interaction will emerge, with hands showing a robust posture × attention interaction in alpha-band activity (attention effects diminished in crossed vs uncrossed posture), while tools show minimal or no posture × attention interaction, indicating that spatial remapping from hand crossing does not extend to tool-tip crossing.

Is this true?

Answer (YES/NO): NO